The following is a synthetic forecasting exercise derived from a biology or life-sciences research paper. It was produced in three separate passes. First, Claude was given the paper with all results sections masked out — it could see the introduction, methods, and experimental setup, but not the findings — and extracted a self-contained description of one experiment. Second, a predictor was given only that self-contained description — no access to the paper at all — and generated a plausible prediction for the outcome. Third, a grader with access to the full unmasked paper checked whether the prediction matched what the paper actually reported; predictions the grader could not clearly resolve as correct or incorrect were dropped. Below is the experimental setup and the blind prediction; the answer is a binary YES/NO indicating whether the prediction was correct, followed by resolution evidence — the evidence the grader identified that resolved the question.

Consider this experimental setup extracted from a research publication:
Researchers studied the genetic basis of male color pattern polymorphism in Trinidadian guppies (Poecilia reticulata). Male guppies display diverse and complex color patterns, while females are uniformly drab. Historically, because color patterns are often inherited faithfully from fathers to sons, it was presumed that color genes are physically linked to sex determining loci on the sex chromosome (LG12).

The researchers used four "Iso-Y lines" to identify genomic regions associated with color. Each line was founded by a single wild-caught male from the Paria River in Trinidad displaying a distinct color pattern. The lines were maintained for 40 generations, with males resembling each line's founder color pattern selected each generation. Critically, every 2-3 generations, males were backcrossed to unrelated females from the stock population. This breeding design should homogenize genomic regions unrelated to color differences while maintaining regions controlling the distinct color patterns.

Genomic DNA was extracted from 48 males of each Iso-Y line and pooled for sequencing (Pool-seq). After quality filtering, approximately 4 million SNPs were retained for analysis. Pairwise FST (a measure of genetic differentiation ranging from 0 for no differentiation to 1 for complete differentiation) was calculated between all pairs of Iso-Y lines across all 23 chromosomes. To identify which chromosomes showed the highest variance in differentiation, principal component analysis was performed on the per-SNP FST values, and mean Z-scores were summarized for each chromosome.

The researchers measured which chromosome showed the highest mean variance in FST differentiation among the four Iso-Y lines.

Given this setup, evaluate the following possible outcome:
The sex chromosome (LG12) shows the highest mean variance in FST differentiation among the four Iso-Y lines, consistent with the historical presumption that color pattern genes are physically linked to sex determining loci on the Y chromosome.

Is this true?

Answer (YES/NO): NO